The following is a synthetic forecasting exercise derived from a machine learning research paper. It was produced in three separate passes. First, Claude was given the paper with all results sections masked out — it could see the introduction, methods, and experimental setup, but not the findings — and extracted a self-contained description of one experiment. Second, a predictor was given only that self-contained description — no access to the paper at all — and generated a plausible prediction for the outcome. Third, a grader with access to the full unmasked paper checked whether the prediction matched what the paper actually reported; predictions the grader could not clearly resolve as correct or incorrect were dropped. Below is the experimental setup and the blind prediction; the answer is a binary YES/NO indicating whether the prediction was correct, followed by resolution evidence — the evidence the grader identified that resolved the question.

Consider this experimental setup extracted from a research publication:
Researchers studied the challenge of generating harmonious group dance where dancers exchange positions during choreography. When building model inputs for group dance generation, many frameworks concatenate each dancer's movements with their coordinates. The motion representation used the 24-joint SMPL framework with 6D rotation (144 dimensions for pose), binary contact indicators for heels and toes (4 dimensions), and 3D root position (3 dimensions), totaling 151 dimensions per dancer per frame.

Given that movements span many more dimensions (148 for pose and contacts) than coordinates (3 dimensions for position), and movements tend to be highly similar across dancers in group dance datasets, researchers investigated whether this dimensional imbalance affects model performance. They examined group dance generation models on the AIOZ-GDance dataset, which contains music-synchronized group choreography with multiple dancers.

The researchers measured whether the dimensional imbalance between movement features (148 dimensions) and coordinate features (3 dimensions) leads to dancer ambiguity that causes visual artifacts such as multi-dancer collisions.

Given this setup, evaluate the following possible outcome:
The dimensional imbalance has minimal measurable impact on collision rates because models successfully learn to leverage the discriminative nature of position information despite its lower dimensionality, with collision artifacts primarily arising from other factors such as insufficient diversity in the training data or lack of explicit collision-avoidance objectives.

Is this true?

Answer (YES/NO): NO